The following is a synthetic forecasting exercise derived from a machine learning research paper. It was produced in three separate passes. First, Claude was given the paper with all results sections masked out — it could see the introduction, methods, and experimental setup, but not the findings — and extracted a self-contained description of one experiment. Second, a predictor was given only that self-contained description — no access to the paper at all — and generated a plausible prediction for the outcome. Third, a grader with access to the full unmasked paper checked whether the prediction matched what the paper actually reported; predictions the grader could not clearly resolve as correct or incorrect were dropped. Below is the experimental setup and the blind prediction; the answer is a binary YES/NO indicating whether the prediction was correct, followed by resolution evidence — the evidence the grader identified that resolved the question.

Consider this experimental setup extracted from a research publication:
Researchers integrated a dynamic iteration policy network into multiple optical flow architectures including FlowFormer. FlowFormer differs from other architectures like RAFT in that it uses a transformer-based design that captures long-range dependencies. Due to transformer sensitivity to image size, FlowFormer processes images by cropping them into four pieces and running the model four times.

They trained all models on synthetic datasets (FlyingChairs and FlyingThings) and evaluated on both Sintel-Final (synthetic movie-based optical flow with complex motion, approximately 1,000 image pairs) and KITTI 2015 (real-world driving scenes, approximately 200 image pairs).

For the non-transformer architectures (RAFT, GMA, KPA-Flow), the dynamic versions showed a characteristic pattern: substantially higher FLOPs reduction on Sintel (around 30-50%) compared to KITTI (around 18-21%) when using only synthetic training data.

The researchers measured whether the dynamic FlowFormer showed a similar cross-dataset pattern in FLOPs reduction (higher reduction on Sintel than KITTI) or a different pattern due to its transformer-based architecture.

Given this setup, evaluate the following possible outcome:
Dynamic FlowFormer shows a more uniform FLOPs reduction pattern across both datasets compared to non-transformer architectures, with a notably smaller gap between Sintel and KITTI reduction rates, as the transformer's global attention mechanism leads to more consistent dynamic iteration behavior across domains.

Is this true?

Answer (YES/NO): NO